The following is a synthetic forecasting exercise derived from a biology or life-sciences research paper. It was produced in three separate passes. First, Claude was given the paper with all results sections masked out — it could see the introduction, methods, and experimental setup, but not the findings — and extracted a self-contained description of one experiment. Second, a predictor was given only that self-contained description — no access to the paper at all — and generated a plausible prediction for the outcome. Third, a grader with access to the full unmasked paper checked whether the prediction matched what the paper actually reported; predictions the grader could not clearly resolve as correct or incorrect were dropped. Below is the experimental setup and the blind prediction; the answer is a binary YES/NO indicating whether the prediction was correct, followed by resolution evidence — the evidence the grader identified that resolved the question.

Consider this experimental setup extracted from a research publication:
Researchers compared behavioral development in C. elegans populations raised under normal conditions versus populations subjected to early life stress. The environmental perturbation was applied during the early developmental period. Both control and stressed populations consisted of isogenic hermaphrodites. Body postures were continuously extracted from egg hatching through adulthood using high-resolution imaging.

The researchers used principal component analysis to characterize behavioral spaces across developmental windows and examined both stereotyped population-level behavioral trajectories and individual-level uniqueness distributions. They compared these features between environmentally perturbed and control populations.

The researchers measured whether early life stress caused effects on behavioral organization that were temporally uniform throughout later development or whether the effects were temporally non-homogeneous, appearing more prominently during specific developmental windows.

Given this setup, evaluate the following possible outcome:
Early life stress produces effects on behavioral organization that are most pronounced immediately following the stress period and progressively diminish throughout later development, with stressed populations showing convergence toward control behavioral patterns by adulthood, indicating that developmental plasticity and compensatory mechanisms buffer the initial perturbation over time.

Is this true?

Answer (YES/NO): NO